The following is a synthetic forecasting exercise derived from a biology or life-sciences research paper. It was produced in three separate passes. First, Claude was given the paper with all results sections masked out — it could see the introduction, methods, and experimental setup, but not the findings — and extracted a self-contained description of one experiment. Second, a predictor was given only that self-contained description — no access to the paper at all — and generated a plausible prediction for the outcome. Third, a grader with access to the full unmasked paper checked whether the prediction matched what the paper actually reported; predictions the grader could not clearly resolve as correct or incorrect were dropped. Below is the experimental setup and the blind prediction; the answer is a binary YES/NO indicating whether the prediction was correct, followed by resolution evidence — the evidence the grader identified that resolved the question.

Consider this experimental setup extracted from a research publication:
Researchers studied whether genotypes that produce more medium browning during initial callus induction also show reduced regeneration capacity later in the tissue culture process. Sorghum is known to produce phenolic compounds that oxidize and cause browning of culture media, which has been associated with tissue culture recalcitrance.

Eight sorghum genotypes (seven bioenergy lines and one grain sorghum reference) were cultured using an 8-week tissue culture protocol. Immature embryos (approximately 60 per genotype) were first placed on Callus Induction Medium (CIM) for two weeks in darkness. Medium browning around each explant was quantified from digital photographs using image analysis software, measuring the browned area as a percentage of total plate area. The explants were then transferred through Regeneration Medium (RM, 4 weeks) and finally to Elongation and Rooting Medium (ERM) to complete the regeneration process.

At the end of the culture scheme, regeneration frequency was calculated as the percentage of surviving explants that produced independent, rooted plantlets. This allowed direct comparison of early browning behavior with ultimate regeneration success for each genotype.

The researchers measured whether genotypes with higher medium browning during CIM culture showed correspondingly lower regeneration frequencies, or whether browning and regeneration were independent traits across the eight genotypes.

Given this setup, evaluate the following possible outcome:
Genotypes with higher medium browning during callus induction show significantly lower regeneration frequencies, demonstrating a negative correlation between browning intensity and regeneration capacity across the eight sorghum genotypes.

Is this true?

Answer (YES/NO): NO